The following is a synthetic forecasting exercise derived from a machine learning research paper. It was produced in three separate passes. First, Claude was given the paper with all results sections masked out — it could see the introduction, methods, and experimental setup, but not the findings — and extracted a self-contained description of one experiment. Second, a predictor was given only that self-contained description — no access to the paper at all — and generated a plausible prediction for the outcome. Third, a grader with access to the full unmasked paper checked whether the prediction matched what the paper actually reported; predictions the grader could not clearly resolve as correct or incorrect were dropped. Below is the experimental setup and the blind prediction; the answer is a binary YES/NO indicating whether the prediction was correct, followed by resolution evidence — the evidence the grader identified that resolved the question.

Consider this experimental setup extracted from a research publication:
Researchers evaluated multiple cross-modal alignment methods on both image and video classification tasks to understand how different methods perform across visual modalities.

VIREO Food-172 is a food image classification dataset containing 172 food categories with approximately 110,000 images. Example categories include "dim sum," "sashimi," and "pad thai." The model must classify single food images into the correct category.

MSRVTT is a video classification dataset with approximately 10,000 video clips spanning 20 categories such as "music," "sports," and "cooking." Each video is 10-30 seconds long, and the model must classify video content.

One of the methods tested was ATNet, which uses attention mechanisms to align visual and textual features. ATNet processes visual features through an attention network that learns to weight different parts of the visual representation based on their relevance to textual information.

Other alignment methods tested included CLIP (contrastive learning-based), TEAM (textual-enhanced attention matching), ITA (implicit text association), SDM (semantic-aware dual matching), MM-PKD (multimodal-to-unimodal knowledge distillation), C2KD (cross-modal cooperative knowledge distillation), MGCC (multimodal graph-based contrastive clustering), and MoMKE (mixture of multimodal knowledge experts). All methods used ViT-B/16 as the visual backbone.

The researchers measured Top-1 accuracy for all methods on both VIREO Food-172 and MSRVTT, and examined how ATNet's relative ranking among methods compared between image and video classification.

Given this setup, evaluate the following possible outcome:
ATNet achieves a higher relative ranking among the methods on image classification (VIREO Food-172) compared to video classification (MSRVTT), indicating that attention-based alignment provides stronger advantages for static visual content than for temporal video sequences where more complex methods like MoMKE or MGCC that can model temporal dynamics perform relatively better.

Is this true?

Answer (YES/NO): NO